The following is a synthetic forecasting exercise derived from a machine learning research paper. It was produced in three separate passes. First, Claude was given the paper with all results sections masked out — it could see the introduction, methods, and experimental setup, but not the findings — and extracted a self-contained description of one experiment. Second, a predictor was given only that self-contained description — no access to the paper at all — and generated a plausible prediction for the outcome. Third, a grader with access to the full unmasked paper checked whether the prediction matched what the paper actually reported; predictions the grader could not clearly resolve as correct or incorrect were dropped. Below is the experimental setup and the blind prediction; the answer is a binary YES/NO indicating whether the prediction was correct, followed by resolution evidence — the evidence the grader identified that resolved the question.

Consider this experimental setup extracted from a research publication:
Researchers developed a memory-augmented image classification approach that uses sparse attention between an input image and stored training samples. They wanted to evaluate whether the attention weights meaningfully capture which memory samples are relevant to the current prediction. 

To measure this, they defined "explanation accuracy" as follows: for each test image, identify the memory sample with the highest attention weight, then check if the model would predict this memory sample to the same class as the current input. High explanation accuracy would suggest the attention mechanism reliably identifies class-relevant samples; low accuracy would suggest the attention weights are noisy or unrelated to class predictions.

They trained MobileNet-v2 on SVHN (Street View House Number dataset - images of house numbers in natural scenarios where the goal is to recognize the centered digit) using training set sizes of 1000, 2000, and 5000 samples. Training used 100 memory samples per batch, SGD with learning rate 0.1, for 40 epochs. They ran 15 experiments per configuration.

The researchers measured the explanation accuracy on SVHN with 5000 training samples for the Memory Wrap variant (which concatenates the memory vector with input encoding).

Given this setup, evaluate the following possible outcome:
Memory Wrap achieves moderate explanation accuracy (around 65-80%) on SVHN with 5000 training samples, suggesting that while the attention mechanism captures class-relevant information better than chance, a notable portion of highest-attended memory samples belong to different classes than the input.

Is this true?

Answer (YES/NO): NO